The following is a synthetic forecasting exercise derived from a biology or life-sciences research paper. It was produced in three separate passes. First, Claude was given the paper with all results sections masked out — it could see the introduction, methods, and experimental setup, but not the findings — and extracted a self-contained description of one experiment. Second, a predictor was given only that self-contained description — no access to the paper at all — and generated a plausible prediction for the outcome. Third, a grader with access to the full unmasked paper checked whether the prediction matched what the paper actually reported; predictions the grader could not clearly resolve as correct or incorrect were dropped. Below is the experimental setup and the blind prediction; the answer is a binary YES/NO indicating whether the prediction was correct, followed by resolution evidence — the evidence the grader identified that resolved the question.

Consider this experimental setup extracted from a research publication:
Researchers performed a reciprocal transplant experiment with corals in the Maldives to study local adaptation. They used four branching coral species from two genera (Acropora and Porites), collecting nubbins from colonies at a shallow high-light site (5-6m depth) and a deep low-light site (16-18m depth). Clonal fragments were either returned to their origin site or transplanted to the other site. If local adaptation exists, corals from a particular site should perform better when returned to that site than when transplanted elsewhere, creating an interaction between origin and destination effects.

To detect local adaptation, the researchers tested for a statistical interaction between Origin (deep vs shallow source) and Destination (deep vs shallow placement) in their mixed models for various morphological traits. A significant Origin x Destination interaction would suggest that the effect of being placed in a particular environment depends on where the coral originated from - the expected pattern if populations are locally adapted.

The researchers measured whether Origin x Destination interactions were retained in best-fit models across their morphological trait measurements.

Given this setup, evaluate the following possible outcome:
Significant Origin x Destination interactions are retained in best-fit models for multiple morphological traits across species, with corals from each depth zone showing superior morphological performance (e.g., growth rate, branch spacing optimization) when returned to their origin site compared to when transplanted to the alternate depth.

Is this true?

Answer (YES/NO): NO